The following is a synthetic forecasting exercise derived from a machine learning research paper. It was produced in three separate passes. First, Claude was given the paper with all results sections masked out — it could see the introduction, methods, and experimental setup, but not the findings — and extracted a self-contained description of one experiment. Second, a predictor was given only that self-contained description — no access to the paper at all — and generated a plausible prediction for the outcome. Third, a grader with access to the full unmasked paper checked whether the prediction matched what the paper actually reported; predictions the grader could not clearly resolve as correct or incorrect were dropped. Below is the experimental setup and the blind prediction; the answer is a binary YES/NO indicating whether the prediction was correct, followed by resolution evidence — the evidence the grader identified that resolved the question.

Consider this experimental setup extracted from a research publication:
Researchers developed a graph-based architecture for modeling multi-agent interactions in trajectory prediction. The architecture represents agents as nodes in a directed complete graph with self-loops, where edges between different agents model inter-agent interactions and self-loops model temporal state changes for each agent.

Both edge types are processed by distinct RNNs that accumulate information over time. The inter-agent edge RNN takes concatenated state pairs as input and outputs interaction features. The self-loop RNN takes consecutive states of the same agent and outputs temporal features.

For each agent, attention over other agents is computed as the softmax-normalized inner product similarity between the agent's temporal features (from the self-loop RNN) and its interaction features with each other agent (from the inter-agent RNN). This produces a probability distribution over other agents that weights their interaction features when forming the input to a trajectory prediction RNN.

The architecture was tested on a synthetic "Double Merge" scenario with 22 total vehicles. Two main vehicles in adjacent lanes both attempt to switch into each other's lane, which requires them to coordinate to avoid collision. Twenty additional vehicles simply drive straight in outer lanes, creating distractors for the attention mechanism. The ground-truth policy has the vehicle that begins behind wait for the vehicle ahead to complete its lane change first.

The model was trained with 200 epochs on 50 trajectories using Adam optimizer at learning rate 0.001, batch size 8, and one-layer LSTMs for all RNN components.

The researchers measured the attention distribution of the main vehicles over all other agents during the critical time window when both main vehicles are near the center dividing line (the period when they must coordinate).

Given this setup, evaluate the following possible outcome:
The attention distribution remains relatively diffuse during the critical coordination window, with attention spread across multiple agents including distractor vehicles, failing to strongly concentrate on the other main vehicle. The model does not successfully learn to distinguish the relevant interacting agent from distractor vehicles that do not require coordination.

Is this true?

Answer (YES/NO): NO